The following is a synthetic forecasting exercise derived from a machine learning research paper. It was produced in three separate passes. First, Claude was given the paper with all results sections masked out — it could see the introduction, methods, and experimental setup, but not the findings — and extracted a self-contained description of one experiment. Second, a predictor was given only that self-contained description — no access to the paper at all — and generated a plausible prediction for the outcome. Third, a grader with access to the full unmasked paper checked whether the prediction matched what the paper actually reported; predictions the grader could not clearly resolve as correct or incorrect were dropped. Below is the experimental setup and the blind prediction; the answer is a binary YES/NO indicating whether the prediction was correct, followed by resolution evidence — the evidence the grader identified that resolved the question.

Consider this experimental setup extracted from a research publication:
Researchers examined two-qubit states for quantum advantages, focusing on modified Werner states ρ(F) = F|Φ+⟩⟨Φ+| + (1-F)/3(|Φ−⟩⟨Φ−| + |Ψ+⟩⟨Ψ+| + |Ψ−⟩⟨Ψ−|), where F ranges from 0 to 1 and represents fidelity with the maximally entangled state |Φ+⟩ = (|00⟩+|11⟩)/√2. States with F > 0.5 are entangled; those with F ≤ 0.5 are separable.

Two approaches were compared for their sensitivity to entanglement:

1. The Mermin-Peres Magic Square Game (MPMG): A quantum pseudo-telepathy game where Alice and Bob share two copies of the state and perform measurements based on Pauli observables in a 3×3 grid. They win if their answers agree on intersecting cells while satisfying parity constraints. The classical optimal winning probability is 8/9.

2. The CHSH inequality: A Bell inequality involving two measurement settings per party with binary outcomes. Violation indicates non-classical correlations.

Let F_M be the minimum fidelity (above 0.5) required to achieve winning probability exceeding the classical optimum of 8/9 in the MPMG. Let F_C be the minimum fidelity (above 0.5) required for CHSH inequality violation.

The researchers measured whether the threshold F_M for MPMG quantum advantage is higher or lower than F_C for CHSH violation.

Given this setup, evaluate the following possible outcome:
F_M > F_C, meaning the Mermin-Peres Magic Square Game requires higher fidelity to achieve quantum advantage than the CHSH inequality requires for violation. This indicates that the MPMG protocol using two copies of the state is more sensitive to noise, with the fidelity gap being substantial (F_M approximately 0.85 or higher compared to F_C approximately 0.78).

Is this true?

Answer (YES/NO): YES